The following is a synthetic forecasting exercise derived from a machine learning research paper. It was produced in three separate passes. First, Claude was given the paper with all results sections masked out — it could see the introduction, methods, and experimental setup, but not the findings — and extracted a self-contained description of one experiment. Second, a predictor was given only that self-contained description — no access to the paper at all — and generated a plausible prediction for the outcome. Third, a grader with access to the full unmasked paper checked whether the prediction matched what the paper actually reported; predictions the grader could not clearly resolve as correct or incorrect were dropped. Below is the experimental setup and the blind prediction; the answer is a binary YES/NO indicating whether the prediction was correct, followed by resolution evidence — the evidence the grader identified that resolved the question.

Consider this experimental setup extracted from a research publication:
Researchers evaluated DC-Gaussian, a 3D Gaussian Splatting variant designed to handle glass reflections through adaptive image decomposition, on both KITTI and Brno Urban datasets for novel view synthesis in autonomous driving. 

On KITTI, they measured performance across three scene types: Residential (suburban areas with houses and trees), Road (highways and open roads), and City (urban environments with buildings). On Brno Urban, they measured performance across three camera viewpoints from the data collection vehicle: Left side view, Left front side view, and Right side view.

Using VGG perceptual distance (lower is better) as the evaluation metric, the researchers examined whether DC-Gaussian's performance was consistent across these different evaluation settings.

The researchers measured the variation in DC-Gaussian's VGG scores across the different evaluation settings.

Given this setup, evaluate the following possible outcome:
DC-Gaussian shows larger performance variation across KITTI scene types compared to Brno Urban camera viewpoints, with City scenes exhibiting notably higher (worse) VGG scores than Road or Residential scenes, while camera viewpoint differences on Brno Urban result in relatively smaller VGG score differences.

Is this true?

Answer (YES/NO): NO